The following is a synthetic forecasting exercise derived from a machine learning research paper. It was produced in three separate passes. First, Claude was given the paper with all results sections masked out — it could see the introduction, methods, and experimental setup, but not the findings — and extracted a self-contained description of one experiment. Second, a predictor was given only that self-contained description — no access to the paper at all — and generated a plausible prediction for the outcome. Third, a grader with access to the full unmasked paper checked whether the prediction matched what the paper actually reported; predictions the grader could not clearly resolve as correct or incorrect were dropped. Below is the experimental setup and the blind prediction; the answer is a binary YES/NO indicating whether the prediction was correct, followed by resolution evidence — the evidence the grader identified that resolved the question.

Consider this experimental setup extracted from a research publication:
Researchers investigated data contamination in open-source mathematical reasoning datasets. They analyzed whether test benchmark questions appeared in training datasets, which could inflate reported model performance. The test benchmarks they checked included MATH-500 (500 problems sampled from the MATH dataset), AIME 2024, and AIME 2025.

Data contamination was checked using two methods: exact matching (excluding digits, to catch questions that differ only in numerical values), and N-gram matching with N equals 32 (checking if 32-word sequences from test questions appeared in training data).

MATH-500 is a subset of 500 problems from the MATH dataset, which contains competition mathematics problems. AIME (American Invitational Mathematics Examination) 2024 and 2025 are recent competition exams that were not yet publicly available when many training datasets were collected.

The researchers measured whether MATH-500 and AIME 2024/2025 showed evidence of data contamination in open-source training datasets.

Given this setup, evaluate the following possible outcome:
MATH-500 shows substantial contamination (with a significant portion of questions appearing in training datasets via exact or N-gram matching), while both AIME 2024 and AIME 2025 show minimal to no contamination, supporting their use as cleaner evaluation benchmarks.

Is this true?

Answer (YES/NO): YES